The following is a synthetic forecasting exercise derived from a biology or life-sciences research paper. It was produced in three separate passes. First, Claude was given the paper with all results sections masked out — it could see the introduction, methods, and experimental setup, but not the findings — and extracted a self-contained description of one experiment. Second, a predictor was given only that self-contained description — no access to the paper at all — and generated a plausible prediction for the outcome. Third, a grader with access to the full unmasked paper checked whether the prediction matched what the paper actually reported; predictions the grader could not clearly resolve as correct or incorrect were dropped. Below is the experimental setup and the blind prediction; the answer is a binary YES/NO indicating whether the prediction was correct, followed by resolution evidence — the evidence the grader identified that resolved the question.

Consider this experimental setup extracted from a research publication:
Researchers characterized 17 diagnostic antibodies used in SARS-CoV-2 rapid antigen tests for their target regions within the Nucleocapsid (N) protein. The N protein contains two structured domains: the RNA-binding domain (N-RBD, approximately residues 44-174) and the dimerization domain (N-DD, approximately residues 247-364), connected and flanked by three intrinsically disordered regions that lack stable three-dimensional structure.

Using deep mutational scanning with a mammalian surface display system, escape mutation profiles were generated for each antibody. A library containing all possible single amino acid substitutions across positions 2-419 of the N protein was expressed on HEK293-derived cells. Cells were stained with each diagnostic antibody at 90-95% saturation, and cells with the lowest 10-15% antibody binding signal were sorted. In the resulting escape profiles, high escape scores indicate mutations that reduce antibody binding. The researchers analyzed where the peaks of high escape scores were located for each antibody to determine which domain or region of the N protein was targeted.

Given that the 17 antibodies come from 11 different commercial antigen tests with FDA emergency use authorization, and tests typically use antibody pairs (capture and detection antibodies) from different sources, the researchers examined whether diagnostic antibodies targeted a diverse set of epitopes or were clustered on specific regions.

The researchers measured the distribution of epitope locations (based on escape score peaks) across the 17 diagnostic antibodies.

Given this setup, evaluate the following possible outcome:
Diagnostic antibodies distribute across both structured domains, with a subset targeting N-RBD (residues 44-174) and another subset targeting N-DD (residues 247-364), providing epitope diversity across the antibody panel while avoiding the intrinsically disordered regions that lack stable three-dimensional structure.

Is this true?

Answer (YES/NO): YES